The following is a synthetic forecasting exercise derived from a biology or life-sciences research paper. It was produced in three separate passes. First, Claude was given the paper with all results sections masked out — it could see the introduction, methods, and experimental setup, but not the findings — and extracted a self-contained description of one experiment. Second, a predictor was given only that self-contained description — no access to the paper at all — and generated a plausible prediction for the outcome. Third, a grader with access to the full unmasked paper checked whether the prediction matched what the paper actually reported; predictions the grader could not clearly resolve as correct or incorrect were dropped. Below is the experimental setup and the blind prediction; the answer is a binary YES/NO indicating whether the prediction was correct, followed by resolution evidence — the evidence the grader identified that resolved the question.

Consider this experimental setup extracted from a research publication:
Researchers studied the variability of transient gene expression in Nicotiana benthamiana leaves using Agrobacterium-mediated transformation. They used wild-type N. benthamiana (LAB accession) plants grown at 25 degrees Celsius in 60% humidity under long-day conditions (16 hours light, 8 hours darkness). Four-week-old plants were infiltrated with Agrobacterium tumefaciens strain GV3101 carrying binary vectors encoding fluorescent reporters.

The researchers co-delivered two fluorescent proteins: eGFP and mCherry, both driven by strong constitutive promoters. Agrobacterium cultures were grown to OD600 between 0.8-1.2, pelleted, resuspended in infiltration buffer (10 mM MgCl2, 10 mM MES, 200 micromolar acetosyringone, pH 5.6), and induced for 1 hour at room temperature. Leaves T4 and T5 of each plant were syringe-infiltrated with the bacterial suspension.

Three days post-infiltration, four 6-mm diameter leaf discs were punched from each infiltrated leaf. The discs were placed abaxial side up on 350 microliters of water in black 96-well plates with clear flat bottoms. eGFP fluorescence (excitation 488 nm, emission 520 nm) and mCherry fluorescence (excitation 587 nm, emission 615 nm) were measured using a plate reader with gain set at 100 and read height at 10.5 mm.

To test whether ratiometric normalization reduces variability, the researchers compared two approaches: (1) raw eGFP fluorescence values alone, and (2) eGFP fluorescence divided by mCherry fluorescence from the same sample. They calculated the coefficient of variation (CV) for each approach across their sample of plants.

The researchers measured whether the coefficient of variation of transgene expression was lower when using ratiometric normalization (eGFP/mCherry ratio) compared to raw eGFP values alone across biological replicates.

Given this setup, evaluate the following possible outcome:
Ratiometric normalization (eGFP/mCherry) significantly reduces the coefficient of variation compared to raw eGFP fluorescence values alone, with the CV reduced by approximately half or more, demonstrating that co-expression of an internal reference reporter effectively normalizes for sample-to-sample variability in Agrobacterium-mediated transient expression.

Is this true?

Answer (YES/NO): YES